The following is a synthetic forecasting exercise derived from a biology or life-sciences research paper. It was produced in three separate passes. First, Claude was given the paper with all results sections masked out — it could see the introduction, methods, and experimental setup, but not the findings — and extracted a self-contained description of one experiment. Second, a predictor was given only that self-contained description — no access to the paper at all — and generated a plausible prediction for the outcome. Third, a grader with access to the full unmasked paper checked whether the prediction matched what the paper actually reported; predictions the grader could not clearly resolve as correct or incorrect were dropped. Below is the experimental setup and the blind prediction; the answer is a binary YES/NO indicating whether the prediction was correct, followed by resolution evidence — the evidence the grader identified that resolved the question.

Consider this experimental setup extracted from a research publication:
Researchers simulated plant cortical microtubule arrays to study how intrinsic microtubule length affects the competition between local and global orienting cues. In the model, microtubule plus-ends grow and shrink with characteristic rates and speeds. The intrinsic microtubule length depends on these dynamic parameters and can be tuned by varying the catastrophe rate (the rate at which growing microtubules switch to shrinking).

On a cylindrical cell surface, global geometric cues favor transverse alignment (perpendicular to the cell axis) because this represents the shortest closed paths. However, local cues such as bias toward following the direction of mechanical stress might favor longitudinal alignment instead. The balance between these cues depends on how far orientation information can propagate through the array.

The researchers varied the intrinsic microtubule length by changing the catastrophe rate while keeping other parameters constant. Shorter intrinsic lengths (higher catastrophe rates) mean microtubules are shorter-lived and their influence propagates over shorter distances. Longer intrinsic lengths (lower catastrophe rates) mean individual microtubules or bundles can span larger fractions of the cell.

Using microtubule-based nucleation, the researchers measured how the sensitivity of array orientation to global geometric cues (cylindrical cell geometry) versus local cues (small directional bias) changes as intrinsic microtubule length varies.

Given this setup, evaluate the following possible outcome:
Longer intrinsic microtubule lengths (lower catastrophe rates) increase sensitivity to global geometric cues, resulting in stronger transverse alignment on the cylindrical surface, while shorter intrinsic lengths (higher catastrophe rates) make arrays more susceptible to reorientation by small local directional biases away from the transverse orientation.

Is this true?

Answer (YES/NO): YES